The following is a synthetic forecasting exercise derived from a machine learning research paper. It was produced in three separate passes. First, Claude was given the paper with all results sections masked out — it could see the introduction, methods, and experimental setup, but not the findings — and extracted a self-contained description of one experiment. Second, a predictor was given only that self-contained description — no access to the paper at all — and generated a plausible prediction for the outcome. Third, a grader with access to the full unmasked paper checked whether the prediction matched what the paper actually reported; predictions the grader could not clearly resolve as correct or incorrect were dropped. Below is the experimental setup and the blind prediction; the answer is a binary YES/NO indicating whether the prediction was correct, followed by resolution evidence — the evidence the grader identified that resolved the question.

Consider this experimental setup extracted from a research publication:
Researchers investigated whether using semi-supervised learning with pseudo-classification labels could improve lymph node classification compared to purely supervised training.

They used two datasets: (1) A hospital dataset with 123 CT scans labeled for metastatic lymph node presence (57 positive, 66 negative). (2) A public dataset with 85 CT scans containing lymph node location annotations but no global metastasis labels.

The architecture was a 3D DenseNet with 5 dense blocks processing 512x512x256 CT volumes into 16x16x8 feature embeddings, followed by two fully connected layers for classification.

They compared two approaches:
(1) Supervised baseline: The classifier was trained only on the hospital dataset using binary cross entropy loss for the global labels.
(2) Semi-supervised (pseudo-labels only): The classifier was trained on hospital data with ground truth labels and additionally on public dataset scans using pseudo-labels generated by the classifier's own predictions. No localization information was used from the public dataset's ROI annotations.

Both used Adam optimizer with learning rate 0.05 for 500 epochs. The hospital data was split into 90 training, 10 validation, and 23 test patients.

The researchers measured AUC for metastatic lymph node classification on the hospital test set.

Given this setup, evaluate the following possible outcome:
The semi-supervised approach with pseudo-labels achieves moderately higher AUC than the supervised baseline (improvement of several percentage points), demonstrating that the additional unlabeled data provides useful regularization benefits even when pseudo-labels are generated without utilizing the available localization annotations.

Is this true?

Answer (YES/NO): YES